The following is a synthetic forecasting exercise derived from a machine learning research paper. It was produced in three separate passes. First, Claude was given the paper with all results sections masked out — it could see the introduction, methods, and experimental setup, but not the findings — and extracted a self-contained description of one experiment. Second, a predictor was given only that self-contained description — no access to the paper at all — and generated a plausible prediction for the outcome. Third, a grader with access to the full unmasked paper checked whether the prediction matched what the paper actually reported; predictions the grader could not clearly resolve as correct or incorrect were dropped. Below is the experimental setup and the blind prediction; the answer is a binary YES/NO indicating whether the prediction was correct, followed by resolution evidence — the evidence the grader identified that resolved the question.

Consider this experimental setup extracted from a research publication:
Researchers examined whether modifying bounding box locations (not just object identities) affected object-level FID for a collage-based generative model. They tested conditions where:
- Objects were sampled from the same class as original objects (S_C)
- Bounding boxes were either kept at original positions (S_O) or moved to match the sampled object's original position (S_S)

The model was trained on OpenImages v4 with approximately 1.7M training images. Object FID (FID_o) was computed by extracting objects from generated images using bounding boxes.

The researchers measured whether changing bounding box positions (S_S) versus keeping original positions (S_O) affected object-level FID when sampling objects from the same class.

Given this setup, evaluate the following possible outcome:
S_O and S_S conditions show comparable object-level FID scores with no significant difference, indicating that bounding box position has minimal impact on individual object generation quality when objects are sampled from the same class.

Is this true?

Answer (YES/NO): NO